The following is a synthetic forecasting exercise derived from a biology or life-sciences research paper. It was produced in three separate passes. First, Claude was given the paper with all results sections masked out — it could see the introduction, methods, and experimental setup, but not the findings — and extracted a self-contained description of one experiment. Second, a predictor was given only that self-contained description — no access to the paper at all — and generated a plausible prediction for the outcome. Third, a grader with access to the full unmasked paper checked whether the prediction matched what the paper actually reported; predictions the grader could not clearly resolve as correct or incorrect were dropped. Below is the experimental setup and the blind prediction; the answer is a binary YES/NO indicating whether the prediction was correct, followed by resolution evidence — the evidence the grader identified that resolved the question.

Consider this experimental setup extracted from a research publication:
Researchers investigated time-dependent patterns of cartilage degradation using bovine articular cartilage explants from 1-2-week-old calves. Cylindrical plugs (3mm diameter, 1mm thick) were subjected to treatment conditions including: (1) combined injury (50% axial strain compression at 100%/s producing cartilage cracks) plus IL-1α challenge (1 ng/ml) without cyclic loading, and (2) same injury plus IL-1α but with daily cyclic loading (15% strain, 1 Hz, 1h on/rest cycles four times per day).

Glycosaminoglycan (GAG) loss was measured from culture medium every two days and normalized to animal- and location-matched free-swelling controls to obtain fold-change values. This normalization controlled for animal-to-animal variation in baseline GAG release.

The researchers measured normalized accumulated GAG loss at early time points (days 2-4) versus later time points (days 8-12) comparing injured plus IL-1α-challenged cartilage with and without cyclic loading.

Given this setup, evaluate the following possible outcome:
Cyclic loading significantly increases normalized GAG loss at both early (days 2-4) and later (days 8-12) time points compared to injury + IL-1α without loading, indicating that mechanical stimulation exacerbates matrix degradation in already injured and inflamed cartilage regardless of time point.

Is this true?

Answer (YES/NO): NO